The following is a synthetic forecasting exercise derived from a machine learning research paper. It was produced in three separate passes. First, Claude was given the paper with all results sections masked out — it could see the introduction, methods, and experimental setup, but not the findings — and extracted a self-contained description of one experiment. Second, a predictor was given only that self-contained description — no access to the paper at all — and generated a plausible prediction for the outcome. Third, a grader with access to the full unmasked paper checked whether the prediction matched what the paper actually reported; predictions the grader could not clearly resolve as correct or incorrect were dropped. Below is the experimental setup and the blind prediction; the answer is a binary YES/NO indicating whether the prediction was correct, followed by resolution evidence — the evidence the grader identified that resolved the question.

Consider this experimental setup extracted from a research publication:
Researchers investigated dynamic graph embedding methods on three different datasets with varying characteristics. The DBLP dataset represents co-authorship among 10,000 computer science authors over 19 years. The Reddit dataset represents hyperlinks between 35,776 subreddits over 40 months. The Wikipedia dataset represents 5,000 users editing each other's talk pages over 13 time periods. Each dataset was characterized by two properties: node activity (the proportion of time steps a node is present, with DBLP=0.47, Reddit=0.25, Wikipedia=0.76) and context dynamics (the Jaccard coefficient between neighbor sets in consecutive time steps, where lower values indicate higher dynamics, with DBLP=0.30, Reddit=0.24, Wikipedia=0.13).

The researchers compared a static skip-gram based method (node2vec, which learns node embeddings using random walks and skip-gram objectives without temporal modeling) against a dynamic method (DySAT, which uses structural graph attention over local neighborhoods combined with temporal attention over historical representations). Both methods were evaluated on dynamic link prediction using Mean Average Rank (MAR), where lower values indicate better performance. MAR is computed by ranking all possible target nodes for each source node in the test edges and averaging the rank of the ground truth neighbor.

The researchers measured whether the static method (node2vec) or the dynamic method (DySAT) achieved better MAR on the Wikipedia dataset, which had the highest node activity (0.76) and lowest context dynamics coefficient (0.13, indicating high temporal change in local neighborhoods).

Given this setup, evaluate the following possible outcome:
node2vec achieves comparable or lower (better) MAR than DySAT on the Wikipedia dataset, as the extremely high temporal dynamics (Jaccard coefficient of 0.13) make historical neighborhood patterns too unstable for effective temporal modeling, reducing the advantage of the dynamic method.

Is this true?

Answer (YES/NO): YES